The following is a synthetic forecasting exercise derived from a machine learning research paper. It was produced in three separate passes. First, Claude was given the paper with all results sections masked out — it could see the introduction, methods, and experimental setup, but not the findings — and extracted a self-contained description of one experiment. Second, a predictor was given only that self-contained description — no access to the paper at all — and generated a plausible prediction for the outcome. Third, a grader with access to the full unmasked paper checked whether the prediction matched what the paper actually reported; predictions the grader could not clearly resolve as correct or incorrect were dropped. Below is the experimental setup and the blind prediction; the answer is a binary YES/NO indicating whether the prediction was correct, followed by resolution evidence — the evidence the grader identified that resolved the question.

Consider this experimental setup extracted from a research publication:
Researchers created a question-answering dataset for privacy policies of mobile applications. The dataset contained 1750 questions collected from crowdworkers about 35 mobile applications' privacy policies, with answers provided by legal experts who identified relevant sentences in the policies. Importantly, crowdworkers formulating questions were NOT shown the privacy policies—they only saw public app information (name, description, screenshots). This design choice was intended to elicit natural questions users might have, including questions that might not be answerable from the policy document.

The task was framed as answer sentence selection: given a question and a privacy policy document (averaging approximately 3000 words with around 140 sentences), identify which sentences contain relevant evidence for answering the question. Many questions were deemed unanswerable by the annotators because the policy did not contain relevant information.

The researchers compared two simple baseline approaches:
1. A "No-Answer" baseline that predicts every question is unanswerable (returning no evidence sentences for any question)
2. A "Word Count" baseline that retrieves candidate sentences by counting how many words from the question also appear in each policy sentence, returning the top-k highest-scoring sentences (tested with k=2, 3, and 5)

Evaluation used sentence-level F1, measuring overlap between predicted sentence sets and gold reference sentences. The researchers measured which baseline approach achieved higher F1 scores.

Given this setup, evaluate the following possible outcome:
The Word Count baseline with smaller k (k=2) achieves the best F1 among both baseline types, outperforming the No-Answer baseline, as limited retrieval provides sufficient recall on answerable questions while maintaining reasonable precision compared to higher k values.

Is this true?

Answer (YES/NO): NO